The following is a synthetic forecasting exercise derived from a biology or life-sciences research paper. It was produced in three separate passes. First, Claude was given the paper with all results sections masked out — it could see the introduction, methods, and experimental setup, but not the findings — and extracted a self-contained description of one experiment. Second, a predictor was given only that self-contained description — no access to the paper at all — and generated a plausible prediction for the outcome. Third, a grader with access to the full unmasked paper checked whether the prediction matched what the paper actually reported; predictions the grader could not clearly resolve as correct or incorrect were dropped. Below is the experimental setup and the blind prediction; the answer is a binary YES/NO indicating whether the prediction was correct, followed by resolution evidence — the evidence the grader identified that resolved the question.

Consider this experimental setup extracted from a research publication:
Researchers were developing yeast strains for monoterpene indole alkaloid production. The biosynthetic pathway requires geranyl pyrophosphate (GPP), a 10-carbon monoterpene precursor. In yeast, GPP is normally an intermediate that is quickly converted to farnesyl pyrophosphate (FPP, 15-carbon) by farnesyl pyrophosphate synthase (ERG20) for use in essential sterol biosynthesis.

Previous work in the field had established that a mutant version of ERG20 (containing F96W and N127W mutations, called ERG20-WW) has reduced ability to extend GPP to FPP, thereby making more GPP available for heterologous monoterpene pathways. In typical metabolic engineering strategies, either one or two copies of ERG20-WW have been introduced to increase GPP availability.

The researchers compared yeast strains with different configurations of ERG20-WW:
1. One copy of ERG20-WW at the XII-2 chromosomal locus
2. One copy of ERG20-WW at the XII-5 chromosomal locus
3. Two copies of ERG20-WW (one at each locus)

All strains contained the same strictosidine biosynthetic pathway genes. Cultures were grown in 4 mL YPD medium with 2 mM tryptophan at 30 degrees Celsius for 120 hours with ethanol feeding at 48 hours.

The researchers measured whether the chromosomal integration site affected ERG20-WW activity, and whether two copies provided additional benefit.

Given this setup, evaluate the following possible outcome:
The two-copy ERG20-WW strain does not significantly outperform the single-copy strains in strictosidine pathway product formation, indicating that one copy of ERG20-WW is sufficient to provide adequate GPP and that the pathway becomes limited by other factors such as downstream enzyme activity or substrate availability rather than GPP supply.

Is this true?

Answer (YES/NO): NO